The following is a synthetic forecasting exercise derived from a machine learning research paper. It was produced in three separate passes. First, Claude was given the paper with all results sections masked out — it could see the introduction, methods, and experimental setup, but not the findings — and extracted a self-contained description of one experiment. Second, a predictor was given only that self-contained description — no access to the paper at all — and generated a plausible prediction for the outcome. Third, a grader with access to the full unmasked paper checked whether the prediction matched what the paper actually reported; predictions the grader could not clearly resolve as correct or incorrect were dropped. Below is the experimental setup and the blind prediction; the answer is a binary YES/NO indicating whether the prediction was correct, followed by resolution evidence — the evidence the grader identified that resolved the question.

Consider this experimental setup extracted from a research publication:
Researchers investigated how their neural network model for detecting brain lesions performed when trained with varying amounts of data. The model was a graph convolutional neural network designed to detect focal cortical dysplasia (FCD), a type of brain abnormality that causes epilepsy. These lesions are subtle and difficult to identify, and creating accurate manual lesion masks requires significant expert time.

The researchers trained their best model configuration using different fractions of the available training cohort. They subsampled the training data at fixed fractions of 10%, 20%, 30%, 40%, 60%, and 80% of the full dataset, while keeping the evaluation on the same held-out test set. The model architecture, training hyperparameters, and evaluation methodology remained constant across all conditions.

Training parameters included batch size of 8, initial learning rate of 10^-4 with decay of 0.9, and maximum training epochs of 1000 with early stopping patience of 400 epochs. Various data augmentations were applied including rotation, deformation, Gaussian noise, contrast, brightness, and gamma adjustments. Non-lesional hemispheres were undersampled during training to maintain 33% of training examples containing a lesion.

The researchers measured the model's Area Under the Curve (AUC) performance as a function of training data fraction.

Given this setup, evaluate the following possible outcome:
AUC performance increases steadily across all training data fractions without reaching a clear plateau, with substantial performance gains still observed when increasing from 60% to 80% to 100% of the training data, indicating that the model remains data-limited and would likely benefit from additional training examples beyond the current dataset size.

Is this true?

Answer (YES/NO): NO